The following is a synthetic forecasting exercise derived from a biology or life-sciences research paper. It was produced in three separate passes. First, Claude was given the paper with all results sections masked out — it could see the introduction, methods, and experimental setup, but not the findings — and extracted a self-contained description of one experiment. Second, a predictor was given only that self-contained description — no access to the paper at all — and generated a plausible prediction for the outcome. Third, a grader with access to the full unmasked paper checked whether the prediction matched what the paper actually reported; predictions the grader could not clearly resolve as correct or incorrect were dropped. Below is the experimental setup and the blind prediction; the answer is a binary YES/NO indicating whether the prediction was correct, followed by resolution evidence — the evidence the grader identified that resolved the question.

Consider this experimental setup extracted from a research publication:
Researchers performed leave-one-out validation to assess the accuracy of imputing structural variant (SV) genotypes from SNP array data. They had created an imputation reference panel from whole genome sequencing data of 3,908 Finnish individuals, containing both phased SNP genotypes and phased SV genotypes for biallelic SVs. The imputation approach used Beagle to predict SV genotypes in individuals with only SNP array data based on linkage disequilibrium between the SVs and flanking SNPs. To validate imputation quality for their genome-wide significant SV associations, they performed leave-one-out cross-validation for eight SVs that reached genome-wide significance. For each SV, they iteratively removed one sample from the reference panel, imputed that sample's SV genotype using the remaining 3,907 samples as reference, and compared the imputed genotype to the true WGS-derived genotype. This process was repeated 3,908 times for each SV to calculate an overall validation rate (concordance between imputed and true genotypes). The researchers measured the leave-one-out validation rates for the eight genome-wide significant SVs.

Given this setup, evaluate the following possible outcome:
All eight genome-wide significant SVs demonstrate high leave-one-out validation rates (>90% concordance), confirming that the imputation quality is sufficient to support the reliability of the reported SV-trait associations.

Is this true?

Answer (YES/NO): YES